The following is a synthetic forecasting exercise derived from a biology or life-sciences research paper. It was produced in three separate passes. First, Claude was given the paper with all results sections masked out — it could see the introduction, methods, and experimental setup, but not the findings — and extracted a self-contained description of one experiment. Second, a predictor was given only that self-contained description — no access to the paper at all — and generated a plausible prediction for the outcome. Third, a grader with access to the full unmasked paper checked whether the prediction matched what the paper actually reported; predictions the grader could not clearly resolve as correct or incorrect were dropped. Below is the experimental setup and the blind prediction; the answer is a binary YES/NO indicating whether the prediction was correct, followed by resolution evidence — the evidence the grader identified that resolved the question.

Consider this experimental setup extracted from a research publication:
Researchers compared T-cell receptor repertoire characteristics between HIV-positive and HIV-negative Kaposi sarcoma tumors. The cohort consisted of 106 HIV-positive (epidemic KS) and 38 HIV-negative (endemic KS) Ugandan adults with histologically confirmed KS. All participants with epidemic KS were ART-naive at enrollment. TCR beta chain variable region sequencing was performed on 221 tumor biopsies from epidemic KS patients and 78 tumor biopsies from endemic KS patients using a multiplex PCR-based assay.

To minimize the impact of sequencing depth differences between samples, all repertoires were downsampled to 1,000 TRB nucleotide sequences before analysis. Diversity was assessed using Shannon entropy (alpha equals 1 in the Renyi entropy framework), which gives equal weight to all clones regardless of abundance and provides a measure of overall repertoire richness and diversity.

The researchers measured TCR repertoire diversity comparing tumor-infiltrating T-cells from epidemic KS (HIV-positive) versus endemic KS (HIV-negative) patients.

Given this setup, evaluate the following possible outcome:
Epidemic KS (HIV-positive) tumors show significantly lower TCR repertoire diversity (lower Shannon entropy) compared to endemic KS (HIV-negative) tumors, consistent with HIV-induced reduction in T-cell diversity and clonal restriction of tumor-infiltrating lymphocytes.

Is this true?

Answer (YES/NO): YES